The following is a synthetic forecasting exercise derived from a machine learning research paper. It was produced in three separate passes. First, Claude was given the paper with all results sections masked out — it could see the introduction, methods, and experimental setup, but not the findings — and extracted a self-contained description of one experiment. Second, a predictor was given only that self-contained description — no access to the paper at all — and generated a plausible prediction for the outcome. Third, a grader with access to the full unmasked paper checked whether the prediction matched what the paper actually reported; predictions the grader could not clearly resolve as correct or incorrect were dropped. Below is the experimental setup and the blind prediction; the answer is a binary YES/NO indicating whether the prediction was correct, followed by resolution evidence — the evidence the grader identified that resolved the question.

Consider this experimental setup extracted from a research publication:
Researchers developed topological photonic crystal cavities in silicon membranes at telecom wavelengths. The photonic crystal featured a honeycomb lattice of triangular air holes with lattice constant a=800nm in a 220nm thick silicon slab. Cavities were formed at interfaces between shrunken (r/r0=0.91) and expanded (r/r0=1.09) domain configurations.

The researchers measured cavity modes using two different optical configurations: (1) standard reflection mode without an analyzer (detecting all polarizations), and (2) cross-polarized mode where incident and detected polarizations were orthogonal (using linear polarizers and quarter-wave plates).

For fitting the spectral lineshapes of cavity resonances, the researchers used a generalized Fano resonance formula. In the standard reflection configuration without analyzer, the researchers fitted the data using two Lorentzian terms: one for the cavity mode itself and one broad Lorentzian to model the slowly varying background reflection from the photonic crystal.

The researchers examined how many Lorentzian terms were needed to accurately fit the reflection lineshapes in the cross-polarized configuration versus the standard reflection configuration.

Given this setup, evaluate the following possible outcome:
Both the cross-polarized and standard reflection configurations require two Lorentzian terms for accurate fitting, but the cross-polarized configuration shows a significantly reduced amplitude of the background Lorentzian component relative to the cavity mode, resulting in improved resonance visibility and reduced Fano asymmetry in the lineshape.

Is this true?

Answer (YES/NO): NO